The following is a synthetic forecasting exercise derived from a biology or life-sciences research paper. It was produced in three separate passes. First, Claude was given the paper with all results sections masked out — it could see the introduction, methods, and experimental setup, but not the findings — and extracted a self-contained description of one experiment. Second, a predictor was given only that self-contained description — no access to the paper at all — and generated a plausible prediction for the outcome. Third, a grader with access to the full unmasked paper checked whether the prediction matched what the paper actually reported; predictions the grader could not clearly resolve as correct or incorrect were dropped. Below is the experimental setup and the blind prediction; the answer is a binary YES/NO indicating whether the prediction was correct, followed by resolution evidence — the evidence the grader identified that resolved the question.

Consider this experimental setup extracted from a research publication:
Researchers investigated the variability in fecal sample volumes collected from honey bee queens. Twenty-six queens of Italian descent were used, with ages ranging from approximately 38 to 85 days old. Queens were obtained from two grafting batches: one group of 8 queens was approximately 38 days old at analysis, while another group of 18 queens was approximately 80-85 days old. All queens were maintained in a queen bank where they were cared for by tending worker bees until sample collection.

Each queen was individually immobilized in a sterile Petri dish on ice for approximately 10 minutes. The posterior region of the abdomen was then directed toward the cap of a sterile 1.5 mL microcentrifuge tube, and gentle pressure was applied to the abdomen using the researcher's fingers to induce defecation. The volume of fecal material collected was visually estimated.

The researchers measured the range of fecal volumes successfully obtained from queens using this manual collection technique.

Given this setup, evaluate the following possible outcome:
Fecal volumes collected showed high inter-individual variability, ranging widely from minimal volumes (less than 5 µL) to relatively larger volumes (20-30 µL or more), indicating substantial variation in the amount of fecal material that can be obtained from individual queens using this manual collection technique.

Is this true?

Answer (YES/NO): NO